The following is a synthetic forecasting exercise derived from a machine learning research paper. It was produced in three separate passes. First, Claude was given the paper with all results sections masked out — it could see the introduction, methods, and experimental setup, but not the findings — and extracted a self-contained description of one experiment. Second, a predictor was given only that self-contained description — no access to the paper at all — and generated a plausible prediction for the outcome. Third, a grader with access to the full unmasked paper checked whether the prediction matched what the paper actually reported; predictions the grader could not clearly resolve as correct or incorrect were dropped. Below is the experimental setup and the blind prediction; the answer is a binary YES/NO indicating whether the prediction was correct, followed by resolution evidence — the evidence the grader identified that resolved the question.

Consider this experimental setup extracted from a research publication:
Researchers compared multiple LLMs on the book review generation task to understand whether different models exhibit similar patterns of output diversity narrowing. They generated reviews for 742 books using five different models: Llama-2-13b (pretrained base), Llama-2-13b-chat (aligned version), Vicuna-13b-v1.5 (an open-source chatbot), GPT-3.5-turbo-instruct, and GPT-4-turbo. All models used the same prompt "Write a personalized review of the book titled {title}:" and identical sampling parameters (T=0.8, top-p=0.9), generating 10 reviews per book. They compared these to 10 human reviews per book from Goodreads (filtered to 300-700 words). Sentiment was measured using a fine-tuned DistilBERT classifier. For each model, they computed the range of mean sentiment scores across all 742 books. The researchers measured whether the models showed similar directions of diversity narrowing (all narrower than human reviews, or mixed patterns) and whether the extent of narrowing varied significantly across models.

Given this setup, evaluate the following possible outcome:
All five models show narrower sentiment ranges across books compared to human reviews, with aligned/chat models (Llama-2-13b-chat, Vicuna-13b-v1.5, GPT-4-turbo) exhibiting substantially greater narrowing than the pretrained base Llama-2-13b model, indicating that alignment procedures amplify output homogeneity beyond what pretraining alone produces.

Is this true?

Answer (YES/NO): YES